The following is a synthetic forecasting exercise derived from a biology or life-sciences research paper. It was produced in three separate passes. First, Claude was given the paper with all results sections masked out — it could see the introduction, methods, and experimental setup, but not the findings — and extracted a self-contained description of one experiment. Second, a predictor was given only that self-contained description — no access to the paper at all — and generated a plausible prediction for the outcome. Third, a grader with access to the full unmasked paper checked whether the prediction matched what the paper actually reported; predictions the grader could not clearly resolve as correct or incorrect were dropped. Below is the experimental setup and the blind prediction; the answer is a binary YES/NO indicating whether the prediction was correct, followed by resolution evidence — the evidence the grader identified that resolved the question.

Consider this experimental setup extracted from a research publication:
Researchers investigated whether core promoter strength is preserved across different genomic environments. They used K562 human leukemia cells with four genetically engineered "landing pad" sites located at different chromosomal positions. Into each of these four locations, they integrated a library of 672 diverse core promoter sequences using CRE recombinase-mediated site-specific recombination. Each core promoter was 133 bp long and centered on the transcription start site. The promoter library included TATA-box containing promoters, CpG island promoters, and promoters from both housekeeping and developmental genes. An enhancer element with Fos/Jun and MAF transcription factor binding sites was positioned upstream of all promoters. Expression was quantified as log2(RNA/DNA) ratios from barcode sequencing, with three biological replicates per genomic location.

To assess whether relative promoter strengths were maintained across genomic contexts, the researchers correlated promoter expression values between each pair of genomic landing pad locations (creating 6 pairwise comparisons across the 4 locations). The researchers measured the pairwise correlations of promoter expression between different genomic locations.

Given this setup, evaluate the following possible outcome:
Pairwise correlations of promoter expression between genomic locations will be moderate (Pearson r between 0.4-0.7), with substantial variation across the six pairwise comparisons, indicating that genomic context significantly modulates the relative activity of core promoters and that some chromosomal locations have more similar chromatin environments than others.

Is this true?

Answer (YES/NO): NO